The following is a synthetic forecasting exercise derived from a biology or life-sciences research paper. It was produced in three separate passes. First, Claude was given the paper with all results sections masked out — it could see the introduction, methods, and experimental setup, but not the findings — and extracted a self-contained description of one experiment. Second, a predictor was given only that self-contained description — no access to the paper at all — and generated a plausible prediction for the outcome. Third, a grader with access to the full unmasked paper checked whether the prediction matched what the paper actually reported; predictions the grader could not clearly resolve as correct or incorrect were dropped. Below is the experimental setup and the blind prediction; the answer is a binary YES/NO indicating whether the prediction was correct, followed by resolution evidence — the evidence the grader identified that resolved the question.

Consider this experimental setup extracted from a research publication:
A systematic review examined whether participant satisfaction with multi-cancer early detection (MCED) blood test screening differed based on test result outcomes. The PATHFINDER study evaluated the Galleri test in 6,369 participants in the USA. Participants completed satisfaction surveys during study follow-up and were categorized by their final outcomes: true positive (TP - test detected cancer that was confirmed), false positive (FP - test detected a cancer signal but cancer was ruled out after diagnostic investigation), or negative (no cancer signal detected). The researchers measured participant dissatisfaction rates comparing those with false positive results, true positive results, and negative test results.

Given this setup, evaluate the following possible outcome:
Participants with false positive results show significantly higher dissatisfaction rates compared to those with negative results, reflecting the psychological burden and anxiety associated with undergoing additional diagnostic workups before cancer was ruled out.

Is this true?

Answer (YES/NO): YES